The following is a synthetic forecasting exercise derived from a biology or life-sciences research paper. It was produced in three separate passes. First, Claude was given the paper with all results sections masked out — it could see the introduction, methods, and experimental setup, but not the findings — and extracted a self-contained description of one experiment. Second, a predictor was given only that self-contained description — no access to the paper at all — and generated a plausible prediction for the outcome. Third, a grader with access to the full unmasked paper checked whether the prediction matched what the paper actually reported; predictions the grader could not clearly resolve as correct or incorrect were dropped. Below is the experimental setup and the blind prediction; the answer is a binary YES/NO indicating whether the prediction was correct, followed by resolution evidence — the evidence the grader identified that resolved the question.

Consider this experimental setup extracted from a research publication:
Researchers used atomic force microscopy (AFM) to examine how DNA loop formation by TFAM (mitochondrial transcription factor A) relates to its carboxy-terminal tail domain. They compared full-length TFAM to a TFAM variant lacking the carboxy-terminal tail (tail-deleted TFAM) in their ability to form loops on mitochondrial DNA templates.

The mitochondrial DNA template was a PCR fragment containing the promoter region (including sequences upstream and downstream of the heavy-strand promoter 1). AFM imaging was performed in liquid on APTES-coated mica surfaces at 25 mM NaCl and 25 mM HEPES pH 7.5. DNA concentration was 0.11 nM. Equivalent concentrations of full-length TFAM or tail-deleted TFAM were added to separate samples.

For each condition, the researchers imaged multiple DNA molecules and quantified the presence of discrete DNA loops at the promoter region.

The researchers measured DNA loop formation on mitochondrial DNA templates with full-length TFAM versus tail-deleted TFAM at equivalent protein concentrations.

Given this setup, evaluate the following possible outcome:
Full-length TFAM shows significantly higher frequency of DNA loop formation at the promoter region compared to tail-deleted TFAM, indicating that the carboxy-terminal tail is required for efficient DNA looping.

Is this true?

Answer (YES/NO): YES